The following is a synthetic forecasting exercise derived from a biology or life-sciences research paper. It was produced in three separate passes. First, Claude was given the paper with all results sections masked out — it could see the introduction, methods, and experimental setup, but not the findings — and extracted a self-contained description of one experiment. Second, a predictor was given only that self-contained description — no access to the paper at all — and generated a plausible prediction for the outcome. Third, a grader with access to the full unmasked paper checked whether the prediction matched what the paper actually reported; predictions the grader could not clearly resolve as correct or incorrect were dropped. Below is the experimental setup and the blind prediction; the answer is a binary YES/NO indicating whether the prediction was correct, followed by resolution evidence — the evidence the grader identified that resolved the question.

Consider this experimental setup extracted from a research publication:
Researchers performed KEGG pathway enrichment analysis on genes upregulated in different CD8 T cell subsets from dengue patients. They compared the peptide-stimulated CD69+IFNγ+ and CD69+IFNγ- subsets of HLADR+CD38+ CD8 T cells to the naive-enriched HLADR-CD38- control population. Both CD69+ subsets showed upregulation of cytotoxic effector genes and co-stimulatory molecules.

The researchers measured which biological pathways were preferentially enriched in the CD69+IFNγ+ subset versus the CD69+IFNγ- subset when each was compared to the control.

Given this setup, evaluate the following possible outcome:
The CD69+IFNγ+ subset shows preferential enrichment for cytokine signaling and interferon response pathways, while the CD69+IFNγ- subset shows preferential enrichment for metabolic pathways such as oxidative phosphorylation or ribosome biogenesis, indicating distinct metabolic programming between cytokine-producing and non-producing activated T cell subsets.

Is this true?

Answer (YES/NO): NO